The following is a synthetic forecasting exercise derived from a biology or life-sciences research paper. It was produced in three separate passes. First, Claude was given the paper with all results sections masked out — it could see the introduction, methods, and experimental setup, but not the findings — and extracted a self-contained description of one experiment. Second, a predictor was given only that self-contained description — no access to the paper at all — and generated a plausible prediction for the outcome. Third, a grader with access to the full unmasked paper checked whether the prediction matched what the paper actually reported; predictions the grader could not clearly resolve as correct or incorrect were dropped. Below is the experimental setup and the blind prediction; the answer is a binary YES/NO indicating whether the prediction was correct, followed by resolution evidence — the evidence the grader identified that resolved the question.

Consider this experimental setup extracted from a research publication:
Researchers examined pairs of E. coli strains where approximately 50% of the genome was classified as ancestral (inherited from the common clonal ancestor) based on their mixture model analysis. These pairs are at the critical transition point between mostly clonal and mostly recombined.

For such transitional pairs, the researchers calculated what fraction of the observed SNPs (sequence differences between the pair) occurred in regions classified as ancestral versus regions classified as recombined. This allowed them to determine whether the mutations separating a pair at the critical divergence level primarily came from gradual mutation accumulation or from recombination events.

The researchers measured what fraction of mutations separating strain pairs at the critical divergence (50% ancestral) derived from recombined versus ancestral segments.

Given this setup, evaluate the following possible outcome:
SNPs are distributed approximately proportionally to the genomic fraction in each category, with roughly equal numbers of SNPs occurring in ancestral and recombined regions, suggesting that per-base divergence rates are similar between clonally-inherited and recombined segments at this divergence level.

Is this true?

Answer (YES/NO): NO